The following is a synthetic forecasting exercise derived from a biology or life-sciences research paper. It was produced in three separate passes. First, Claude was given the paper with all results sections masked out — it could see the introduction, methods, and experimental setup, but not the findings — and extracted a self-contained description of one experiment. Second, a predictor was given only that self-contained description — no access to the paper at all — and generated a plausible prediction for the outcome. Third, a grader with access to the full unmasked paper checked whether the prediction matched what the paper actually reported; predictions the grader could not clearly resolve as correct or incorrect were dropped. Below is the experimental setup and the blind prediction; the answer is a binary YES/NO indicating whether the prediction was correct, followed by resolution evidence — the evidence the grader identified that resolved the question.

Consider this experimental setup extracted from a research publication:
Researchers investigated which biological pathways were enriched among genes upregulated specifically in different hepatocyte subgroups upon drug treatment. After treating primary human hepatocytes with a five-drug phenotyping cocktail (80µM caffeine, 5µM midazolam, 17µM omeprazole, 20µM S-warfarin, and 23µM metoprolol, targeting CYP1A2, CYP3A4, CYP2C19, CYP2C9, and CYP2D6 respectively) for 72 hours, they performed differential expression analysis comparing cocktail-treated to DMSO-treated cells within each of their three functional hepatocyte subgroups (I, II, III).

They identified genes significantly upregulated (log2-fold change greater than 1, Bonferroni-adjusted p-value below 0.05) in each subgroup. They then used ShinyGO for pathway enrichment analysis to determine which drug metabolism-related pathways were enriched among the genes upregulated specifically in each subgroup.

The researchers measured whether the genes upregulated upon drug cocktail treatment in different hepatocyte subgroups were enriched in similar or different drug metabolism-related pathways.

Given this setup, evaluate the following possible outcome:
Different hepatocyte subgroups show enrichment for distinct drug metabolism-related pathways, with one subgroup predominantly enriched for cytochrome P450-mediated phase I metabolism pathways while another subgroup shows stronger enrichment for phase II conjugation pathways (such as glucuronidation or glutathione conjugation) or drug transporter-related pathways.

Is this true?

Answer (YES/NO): NO